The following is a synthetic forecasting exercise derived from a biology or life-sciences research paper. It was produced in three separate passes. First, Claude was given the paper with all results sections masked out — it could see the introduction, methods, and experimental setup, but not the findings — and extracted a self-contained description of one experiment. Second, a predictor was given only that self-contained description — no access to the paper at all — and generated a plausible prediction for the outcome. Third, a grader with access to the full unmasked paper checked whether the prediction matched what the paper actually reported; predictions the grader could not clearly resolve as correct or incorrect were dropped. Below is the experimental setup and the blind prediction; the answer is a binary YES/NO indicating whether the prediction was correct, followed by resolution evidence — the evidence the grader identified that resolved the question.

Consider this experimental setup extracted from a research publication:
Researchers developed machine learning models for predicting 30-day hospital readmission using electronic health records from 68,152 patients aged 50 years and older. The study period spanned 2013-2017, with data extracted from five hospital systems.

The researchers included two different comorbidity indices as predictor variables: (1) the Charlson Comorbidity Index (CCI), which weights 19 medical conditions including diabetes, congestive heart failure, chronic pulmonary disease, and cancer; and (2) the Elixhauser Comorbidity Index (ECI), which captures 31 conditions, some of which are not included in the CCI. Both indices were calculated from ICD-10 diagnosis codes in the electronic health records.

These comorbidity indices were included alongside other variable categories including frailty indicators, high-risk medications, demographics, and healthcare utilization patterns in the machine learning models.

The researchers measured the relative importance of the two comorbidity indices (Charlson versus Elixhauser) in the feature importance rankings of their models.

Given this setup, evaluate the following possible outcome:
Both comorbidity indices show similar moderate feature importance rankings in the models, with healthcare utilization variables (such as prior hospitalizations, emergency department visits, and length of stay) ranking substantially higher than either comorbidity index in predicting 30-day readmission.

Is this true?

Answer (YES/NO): NO